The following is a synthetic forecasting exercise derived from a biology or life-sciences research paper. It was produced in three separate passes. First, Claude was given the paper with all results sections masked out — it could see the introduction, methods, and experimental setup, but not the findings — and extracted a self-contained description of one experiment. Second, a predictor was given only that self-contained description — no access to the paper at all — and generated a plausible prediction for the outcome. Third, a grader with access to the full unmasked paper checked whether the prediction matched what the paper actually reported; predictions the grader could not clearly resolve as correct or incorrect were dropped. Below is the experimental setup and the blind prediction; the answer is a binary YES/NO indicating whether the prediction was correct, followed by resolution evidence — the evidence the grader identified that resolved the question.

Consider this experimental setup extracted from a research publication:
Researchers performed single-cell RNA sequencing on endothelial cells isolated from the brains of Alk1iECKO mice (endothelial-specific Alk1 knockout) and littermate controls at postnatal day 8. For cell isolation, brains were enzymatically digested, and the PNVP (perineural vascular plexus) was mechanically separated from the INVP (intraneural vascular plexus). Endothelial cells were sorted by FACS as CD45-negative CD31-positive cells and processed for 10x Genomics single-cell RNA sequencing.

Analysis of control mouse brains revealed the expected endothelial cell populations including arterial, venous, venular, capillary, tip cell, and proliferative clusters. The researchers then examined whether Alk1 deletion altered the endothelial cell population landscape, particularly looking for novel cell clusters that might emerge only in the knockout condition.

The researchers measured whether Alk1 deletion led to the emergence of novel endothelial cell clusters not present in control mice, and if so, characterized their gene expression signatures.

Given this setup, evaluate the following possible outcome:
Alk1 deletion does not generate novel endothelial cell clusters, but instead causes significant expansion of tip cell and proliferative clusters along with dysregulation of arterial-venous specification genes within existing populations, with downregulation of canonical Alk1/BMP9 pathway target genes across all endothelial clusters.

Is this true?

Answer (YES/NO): NO